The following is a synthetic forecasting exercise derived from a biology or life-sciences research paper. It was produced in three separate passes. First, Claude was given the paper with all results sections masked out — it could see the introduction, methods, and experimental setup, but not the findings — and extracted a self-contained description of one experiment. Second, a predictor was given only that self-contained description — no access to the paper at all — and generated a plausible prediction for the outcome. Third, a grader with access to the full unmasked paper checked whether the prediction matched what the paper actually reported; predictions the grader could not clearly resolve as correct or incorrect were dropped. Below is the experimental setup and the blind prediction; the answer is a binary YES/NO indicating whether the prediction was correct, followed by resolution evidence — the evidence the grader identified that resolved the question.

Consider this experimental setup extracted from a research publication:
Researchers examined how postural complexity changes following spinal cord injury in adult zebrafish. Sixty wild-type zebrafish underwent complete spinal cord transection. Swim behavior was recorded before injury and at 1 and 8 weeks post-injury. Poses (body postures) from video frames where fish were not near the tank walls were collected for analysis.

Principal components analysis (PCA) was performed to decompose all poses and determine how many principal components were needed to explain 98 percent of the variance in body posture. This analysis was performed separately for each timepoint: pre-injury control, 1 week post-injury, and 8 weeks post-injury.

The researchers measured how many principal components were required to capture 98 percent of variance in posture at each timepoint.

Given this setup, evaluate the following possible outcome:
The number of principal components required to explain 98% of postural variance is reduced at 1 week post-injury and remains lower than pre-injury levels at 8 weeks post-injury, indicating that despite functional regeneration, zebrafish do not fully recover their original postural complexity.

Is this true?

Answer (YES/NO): NO